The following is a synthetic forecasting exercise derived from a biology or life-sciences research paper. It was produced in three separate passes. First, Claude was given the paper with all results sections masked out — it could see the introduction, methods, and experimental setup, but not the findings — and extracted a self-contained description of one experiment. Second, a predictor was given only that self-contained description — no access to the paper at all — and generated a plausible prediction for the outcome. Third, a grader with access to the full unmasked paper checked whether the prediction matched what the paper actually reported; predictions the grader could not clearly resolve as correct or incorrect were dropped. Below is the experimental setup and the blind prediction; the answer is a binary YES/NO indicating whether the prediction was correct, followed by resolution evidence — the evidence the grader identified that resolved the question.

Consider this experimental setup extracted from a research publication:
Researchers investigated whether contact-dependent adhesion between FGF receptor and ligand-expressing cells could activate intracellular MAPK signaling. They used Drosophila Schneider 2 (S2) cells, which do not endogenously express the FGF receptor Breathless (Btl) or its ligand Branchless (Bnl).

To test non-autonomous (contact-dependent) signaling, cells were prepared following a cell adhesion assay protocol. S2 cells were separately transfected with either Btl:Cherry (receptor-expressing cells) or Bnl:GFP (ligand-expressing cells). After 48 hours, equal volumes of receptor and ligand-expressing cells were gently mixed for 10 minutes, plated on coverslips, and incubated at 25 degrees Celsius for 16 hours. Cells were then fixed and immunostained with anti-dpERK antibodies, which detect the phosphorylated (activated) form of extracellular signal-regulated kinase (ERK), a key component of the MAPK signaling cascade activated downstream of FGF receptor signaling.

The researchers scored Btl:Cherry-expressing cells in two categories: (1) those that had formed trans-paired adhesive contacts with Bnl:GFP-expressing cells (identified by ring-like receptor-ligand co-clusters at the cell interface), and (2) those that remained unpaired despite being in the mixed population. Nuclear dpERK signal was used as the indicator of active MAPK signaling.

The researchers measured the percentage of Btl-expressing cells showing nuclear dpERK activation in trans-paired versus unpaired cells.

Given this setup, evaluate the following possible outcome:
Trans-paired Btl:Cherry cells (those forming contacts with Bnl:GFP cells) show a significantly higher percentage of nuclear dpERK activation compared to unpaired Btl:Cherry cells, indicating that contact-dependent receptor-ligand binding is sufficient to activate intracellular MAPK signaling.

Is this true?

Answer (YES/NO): YES